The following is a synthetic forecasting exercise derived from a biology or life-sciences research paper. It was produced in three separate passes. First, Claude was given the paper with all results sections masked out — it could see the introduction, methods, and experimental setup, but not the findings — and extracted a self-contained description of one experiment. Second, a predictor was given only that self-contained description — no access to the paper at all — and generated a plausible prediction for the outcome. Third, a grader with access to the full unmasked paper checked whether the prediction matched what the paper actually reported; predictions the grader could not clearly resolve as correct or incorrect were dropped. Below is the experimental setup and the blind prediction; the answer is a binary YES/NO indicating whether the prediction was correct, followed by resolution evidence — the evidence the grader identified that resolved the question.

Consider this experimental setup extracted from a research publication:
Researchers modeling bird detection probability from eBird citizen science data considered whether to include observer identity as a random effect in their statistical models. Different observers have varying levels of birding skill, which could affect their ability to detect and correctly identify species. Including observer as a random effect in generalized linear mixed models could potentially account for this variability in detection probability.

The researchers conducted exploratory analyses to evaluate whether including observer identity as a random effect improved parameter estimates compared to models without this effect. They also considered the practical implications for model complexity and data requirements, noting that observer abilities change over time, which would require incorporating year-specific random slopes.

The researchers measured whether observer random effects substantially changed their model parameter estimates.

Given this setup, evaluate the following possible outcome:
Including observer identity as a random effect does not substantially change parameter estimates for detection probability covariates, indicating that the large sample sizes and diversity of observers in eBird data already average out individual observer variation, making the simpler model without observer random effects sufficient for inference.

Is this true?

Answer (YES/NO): YES